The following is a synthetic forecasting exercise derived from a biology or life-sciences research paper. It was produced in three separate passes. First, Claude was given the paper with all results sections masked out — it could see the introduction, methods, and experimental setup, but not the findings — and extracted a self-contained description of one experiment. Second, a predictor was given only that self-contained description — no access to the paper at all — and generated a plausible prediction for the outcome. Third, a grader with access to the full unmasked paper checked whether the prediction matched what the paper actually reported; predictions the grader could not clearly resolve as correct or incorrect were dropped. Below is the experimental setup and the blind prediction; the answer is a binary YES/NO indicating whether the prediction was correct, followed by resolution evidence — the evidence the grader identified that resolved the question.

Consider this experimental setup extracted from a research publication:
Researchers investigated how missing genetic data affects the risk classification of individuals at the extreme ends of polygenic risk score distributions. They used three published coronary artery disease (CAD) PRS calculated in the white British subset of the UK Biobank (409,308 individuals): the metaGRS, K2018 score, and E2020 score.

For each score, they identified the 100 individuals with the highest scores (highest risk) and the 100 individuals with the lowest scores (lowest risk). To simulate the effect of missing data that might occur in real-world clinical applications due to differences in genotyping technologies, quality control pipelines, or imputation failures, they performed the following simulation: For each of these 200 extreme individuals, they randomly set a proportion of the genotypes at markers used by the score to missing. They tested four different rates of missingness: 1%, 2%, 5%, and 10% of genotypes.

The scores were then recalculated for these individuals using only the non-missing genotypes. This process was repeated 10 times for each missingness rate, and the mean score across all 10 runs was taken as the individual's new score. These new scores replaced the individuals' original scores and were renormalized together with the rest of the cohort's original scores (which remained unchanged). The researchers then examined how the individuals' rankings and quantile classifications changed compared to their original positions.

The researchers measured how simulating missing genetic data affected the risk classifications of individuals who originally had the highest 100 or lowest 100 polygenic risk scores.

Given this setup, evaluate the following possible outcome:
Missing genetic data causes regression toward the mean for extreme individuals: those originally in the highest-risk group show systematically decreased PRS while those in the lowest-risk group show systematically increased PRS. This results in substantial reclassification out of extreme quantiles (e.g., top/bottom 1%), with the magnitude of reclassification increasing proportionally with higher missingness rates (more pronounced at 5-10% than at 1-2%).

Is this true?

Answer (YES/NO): YES